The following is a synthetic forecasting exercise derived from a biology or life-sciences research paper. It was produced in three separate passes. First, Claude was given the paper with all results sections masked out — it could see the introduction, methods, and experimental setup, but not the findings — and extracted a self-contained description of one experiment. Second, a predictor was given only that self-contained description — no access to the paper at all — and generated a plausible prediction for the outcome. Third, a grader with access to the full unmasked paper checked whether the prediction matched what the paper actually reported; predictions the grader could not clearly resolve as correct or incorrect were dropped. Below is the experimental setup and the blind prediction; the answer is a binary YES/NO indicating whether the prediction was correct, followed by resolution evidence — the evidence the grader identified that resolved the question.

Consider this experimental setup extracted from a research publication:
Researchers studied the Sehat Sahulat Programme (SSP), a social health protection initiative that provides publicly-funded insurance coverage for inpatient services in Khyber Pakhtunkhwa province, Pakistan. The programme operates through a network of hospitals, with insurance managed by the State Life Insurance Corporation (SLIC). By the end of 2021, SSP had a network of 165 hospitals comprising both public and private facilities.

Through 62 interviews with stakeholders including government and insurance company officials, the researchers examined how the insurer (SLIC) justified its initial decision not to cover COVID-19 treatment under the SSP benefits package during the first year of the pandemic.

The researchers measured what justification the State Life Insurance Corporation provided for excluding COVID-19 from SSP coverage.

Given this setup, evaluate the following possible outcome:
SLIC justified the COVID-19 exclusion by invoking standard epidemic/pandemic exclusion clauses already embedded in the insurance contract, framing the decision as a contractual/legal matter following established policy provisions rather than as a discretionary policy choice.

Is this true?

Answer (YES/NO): NO